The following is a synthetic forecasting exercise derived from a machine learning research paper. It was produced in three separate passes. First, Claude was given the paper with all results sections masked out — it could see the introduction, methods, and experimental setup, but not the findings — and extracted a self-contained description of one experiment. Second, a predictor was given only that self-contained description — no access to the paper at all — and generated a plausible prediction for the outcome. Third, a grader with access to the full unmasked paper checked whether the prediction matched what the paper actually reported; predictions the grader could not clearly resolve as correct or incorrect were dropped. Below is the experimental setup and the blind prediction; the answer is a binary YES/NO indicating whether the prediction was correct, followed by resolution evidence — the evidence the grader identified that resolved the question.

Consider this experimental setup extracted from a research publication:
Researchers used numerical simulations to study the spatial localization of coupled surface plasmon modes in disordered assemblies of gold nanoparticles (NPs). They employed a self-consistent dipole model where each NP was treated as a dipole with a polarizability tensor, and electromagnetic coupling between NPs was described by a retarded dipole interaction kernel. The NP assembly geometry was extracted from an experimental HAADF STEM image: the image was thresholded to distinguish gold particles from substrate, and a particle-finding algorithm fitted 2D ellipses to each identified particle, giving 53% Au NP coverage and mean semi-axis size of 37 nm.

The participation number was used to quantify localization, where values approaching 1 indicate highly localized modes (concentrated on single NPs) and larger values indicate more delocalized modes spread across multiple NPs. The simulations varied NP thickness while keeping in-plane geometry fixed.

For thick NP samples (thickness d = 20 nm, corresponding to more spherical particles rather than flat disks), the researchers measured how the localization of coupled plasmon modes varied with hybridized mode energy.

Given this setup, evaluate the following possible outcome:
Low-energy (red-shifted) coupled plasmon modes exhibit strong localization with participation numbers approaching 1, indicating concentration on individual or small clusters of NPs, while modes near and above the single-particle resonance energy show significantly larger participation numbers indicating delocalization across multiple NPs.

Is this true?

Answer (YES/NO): YES